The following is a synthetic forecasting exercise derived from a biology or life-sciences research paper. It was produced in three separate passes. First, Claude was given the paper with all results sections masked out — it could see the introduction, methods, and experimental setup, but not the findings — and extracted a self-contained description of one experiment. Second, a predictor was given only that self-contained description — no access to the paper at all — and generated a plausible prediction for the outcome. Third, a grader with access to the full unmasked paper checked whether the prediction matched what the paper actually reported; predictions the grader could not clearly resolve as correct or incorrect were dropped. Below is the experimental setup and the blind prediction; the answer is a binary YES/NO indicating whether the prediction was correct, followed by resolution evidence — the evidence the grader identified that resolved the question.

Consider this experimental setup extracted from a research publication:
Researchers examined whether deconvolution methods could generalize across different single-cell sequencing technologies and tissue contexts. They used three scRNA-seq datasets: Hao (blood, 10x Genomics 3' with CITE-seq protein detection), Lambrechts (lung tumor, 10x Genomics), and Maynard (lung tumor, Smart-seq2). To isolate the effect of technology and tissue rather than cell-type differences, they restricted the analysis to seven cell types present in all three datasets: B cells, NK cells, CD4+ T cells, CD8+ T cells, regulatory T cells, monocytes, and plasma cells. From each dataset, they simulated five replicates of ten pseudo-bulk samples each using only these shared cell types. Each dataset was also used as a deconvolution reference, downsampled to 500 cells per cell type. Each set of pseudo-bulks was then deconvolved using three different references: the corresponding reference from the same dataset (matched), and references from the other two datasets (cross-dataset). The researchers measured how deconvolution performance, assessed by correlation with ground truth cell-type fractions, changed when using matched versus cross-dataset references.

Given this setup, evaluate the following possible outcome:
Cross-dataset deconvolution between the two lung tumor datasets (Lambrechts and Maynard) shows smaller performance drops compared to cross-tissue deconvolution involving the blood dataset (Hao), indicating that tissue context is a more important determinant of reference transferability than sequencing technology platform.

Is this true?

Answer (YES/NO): YES